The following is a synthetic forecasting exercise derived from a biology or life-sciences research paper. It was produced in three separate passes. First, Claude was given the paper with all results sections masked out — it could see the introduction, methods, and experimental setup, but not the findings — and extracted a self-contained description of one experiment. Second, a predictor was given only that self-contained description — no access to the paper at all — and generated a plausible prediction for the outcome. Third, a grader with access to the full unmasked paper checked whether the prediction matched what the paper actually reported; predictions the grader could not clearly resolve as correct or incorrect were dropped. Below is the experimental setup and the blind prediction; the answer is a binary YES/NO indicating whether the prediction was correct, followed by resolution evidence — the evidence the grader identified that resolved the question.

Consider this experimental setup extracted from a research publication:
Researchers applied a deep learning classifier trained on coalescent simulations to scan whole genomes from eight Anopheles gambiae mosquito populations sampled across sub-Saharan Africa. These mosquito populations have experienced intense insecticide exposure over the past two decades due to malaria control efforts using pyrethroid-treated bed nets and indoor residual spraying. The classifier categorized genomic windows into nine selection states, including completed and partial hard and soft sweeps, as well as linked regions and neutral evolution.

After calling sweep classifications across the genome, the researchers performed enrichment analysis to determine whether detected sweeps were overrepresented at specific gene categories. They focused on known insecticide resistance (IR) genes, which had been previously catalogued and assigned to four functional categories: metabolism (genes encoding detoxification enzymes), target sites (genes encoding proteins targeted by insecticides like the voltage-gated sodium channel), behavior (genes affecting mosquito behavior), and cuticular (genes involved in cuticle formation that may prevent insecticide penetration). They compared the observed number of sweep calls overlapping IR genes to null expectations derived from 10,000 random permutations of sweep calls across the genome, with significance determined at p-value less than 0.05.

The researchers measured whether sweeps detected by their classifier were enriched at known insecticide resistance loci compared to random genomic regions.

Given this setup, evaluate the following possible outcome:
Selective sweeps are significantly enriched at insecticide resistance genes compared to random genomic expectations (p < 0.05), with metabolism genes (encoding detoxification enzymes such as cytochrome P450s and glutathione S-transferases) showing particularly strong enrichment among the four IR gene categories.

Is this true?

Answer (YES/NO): YES